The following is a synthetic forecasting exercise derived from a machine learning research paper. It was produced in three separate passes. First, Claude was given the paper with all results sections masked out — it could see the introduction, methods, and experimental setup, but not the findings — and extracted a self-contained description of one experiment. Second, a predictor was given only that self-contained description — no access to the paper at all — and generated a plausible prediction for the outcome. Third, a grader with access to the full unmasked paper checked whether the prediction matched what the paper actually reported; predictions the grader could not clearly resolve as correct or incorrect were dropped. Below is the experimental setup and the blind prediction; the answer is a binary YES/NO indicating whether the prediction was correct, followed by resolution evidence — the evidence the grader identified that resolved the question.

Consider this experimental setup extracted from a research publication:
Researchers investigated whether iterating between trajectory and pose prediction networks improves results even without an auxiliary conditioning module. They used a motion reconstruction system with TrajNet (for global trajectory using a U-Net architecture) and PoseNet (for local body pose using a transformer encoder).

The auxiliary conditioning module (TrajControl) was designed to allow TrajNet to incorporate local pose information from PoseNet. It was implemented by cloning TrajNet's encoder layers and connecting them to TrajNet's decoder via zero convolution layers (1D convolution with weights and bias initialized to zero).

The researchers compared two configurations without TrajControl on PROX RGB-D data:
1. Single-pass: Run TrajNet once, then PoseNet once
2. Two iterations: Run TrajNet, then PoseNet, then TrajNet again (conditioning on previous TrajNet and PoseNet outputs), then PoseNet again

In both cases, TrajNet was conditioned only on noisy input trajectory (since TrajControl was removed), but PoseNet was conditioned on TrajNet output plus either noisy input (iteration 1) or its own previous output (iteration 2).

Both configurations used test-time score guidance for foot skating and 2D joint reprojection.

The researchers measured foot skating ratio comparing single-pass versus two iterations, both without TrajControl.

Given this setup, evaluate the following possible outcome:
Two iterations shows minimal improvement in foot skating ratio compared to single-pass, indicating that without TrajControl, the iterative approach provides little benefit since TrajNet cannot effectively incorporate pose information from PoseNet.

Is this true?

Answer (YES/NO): NO